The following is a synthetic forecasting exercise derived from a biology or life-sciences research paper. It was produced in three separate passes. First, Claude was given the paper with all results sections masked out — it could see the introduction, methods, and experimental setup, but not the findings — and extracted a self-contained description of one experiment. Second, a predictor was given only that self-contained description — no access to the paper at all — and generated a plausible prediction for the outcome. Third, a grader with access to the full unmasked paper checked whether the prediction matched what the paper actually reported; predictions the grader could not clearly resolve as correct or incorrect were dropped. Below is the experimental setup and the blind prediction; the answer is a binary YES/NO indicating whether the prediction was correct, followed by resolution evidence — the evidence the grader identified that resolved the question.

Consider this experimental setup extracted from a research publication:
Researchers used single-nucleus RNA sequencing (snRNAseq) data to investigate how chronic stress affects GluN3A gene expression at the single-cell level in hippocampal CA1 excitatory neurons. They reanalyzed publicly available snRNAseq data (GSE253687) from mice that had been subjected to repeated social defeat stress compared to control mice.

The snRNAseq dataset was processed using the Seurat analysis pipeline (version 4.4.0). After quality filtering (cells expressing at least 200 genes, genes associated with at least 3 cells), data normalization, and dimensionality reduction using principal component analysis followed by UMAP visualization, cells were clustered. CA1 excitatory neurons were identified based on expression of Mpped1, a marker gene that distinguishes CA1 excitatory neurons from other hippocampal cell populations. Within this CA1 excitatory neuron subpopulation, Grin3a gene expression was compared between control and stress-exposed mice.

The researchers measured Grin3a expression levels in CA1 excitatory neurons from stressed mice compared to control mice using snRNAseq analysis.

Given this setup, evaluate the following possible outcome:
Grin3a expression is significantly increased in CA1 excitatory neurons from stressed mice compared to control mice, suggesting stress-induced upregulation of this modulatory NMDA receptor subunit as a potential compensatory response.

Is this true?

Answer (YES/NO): NO